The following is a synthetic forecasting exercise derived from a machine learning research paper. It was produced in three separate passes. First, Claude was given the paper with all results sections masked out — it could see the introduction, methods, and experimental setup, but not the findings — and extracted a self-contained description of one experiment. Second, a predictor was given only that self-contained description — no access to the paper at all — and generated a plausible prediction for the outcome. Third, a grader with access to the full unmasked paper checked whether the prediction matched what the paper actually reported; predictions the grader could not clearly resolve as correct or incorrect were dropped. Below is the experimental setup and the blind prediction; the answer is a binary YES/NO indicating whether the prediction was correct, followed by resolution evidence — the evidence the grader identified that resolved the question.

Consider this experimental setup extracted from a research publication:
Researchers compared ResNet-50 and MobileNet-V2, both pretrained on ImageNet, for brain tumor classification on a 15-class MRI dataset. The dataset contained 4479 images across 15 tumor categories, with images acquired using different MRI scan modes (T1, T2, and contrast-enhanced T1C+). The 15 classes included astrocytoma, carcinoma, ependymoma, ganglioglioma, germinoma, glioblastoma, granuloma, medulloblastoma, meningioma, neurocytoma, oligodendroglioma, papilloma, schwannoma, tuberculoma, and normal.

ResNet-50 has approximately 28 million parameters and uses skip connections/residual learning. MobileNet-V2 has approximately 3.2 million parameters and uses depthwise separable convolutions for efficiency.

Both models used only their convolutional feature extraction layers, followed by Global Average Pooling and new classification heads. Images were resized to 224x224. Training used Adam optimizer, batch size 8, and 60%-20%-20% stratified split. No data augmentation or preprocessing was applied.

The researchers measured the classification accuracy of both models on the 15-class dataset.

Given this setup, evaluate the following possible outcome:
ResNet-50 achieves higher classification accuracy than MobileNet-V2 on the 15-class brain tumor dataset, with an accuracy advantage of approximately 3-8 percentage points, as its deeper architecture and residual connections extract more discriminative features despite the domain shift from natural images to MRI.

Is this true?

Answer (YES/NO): NO